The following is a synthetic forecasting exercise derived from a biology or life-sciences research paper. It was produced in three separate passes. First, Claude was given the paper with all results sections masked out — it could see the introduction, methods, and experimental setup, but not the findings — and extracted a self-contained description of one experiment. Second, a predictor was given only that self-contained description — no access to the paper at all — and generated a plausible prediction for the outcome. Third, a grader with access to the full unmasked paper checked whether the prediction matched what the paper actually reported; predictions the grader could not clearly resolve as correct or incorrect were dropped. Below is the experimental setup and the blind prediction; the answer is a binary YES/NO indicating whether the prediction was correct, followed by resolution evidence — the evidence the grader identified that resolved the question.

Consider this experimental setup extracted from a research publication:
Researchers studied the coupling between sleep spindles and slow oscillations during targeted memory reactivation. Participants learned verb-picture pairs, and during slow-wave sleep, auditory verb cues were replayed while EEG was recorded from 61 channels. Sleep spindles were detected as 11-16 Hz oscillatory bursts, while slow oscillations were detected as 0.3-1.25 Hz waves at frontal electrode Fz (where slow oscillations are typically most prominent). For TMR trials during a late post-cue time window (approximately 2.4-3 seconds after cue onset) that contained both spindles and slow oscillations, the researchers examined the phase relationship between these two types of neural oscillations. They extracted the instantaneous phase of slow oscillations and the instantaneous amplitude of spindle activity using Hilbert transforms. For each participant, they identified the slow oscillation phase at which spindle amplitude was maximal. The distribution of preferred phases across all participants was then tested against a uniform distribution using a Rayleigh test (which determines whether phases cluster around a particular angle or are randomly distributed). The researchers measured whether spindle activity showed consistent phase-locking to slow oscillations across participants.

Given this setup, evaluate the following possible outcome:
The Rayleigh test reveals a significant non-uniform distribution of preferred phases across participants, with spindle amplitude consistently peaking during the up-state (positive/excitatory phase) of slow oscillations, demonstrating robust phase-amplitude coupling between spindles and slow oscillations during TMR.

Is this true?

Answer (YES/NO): YES